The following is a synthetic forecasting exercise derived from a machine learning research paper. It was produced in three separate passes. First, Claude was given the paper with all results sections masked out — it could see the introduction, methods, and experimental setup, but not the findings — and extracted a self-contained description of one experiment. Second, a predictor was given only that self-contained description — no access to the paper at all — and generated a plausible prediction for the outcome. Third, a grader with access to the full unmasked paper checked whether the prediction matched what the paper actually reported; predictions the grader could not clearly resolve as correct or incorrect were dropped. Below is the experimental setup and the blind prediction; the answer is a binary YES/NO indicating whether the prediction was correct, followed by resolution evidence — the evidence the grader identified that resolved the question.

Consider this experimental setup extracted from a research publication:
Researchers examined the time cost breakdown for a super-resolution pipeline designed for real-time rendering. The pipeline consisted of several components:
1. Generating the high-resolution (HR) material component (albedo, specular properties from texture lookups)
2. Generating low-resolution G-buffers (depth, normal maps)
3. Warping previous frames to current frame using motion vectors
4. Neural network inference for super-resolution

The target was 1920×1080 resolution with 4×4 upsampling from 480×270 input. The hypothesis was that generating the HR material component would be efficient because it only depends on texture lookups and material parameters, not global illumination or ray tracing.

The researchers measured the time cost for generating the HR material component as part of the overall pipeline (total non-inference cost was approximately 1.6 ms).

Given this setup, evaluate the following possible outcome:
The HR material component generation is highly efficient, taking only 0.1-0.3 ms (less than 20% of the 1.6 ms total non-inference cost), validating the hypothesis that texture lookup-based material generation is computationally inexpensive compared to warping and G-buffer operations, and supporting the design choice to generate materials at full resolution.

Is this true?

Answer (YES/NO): NO